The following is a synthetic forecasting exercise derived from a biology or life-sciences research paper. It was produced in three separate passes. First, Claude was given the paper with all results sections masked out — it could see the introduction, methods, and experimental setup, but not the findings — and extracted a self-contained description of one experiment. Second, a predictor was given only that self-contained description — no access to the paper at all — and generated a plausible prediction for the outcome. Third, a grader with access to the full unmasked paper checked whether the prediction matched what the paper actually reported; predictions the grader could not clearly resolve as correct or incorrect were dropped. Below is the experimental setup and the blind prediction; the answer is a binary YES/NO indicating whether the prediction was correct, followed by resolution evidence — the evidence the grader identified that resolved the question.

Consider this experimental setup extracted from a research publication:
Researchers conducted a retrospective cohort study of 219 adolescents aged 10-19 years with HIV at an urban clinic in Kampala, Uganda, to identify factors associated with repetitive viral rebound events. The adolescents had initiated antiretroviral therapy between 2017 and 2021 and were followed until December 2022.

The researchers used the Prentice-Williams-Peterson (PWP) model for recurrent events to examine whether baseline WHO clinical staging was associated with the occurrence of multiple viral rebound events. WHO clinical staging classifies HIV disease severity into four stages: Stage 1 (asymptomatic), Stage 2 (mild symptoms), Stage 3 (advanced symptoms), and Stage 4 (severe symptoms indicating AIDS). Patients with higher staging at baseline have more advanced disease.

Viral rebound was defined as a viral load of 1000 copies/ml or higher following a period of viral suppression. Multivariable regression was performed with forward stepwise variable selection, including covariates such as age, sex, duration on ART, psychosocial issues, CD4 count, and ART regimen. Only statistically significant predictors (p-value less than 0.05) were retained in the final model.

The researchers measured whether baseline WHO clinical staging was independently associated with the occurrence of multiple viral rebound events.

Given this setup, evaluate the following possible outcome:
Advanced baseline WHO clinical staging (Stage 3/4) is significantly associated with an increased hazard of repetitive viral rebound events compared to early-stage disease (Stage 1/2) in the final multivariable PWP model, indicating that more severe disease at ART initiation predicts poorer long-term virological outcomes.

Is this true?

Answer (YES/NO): NO